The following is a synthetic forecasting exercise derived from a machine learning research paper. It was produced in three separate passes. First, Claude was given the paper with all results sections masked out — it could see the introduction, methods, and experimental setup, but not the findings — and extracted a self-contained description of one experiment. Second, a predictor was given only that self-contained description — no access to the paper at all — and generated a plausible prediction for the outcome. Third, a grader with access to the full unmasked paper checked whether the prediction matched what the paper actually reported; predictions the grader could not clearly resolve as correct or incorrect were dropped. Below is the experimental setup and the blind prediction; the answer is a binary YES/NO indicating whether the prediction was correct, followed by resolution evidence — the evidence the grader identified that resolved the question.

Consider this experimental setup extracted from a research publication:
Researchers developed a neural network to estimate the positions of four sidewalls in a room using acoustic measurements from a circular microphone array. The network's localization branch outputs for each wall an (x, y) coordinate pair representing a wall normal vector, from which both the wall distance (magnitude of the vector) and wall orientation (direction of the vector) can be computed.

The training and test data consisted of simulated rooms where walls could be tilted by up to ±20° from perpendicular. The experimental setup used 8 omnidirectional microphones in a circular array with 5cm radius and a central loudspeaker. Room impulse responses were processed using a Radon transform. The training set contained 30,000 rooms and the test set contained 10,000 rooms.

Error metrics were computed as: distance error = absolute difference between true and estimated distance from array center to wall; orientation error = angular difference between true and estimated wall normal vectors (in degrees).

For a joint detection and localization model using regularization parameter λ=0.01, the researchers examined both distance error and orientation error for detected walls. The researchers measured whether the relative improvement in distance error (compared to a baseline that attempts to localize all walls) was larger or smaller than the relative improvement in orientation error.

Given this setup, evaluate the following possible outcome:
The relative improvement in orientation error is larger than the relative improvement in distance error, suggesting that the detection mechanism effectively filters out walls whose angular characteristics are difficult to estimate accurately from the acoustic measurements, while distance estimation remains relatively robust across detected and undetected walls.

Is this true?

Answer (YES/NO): NO